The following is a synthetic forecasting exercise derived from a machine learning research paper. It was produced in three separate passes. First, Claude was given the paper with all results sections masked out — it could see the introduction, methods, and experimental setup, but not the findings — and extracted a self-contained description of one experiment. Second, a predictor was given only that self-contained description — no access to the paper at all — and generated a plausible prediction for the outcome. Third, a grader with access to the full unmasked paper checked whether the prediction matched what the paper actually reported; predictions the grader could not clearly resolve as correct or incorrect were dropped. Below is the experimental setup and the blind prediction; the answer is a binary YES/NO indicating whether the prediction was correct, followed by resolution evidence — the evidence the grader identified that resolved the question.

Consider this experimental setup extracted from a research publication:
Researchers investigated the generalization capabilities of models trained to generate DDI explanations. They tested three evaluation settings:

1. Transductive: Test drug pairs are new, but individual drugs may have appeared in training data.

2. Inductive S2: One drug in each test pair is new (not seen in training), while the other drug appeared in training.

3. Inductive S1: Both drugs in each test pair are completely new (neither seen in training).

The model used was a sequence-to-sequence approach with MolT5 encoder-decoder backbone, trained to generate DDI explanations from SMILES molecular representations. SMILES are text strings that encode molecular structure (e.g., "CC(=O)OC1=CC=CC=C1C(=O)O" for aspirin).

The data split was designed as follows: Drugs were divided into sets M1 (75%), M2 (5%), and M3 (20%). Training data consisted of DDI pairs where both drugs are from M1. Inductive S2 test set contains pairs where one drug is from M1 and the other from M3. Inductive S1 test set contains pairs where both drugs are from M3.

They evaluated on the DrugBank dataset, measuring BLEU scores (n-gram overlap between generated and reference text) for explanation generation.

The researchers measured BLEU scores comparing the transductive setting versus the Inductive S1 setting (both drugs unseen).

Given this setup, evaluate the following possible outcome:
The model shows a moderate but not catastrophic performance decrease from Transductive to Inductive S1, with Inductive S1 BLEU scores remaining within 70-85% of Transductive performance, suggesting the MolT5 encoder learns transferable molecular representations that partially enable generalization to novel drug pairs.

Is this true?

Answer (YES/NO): NO